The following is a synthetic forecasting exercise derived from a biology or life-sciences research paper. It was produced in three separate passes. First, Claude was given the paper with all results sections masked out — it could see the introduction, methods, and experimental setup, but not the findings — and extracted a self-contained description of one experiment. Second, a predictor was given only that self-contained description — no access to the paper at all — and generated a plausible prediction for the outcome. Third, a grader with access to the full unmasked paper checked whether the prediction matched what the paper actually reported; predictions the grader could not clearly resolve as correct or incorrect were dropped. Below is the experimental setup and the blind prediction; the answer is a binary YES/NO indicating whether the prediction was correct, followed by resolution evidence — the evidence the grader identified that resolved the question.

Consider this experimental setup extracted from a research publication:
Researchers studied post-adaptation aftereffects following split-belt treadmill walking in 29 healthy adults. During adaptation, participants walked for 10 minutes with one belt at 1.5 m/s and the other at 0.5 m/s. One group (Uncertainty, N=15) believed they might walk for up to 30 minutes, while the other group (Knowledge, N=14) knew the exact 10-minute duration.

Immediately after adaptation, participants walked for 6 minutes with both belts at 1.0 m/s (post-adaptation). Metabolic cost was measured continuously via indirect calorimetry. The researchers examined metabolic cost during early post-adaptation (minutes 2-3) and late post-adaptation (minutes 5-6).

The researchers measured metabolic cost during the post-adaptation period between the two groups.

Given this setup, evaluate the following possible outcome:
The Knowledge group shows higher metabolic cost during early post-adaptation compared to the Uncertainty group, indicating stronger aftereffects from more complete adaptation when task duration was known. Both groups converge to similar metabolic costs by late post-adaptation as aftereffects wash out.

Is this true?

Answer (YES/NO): NO